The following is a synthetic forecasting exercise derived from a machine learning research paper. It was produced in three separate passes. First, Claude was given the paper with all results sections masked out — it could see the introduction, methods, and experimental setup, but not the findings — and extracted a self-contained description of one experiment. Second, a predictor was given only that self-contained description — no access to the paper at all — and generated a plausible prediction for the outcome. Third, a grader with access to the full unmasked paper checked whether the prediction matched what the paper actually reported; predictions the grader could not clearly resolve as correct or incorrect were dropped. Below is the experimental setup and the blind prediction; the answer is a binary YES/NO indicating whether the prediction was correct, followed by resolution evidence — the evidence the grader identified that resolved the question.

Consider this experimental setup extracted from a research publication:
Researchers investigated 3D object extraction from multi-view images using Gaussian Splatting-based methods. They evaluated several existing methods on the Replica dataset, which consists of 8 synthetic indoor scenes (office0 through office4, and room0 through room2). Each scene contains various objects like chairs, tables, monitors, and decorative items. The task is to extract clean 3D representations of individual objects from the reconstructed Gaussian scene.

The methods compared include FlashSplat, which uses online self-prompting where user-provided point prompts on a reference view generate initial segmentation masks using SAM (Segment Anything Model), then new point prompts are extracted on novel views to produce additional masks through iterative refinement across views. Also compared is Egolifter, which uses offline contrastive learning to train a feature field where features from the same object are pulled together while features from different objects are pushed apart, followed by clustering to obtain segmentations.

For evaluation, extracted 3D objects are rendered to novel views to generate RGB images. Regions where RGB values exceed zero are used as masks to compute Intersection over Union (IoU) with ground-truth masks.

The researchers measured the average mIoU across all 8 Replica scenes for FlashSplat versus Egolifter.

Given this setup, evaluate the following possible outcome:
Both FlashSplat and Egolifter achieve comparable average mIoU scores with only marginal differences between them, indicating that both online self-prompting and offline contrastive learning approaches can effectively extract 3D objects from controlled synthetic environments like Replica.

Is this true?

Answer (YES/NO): NO